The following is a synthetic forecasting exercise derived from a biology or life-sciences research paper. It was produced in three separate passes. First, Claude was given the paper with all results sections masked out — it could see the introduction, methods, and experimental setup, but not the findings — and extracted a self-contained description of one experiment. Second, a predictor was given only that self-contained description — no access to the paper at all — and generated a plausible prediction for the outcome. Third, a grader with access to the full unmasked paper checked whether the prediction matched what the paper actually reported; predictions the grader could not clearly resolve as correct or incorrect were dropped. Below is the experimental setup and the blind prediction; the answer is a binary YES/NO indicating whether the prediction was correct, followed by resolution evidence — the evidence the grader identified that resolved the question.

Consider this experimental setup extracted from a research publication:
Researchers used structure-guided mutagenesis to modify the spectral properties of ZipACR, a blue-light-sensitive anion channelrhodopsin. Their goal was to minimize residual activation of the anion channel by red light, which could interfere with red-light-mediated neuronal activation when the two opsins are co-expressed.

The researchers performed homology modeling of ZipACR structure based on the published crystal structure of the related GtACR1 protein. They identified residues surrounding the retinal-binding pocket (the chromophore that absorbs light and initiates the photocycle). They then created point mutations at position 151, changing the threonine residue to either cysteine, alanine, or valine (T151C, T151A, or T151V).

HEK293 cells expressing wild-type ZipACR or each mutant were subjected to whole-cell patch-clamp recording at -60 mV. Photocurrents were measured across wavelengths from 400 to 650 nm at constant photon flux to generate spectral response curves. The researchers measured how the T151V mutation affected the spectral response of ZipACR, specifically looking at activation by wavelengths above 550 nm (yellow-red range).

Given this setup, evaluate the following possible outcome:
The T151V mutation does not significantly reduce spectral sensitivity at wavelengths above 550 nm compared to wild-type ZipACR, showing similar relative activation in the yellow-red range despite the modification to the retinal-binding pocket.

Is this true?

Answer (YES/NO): NO